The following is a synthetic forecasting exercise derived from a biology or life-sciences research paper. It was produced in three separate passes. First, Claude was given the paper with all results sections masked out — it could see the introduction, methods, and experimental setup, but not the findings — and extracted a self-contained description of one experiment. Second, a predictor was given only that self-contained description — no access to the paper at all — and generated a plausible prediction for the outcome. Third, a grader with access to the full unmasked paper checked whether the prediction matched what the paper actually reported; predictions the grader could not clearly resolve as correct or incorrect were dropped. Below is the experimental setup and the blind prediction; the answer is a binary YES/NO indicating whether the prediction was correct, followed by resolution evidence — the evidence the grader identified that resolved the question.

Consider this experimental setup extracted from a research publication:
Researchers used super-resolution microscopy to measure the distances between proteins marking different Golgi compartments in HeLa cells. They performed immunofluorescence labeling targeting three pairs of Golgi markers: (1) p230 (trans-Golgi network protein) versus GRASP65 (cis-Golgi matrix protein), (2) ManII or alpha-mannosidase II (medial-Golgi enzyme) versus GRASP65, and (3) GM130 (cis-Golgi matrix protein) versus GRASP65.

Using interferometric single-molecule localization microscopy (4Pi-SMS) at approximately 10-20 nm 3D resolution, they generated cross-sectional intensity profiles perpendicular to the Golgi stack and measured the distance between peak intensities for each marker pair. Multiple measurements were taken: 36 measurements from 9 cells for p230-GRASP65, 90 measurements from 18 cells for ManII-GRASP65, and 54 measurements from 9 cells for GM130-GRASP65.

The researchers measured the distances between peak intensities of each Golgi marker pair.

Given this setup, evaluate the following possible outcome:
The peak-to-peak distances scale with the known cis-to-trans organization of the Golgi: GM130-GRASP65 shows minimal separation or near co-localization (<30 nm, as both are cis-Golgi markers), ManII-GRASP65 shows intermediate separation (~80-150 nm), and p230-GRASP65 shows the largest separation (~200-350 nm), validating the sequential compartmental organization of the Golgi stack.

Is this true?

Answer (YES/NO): NO